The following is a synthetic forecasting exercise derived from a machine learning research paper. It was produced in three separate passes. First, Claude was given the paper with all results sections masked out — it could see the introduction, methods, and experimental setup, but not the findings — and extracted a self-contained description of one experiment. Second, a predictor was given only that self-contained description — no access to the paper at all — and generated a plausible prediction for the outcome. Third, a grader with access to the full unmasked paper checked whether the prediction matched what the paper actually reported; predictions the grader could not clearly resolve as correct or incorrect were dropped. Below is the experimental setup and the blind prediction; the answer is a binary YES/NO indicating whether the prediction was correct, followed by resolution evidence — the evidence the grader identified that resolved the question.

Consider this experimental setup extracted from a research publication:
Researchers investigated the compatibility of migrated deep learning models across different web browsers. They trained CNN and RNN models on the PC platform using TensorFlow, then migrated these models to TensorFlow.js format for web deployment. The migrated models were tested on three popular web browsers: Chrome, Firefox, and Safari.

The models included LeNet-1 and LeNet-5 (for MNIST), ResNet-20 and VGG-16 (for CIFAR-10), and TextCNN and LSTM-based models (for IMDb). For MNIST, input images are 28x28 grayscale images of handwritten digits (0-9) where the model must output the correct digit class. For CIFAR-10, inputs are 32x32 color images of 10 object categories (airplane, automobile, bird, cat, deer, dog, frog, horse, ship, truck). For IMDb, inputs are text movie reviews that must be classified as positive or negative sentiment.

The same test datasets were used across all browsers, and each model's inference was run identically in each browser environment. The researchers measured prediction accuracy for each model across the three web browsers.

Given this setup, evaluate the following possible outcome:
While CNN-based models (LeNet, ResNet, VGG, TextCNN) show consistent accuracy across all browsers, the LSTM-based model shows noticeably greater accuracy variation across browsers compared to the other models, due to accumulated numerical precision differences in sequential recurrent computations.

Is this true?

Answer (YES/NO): NO